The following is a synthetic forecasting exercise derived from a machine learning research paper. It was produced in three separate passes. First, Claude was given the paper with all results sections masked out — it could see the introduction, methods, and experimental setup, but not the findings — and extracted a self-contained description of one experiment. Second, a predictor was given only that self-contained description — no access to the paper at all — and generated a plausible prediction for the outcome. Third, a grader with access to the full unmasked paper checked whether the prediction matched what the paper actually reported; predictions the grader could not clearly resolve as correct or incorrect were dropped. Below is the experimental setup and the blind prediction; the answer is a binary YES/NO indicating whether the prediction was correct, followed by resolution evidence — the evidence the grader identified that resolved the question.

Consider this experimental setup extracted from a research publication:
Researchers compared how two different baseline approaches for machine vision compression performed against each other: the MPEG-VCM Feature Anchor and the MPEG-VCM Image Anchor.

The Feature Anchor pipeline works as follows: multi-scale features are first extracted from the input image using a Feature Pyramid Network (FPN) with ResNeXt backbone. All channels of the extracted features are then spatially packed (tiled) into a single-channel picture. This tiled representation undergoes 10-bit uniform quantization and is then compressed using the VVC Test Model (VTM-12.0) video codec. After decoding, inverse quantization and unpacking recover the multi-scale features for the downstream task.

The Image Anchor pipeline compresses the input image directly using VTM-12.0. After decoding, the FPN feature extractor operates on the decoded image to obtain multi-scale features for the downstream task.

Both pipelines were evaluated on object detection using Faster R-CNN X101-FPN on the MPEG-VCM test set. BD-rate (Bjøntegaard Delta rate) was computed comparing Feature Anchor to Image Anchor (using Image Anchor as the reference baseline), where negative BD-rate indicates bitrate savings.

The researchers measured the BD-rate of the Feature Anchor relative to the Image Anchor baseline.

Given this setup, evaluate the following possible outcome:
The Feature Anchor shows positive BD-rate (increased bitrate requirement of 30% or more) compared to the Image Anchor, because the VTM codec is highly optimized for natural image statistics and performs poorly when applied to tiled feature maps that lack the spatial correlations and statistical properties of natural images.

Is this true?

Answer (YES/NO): YES